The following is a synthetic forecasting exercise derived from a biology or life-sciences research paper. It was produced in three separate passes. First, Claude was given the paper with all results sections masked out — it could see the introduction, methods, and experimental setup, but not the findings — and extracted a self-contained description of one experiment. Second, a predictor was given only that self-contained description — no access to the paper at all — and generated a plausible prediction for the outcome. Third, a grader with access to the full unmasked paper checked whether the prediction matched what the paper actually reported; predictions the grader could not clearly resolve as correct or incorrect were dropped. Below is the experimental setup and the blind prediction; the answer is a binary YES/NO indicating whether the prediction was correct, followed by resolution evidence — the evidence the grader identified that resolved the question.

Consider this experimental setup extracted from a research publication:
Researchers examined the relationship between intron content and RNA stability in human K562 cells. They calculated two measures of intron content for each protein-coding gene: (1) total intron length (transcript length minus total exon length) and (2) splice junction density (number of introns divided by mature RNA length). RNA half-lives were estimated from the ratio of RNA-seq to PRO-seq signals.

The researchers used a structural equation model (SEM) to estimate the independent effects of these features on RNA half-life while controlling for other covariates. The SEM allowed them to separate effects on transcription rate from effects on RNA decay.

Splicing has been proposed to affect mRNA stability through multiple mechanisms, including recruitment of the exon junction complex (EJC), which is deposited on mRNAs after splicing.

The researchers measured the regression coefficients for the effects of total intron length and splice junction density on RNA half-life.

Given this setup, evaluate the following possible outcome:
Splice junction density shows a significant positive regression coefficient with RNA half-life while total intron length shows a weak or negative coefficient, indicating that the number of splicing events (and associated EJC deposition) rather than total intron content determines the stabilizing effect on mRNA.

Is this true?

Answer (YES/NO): NO